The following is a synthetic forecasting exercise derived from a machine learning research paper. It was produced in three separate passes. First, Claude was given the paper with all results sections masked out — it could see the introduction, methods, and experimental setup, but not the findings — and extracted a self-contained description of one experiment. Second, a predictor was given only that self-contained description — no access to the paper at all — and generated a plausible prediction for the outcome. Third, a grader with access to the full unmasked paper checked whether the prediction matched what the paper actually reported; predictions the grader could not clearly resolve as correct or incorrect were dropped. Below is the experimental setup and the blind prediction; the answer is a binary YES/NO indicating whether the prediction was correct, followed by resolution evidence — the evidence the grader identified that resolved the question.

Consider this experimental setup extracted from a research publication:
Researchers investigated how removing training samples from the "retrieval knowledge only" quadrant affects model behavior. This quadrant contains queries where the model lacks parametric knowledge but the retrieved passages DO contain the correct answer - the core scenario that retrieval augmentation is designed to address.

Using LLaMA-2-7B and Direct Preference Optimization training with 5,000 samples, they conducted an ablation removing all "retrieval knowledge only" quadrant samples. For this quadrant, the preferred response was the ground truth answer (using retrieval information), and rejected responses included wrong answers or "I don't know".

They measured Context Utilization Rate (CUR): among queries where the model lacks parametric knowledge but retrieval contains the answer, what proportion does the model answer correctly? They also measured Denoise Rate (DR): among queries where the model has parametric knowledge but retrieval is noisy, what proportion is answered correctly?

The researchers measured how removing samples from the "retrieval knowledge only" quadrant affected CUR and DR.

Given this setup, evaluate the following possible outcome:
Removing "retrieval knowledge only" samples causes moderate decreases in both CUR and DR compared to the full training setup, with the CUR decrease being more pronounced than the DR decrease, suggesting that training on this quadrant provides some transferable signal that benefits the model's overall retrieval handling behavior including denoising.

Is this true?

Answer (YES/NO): NO